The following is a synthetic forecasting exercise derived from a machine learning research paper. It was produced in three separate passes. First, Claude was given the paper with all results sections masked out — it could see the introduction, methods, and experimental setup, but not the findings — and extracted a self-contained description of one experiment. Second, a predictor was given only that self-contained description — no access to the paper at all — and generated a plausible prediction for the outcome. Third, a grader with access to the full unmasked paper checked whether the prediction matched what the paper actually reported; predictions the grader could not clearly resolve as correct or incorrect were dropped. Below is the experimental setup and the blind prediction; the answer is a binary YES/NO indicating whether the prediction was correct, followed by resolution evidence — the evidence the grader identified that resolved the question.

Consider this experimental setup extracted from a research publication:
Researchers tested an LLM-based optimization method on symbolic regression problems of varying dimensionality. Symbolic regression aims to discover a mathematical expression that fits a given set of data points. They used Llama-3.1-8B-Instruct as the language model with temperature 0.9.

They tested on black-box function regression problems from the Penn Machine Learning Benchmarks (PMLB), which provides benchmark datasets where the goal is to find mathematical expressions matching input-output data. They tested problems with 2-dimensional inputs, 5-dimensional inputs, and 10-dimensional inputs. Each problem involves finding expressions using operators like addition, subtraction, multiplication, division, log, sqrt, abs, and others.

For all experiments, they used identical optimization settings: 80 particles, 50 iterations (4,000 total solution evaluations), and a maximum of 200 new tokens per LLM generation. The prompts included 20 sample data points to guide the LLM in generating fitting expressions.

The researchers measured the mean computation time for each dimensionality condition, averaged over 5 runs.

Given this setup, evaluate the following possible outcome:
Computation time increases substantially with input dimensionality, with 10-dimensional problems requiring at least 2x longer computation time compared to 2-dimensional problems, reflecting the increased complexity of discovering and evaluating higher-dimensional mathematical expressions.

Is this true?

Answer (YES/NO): NO